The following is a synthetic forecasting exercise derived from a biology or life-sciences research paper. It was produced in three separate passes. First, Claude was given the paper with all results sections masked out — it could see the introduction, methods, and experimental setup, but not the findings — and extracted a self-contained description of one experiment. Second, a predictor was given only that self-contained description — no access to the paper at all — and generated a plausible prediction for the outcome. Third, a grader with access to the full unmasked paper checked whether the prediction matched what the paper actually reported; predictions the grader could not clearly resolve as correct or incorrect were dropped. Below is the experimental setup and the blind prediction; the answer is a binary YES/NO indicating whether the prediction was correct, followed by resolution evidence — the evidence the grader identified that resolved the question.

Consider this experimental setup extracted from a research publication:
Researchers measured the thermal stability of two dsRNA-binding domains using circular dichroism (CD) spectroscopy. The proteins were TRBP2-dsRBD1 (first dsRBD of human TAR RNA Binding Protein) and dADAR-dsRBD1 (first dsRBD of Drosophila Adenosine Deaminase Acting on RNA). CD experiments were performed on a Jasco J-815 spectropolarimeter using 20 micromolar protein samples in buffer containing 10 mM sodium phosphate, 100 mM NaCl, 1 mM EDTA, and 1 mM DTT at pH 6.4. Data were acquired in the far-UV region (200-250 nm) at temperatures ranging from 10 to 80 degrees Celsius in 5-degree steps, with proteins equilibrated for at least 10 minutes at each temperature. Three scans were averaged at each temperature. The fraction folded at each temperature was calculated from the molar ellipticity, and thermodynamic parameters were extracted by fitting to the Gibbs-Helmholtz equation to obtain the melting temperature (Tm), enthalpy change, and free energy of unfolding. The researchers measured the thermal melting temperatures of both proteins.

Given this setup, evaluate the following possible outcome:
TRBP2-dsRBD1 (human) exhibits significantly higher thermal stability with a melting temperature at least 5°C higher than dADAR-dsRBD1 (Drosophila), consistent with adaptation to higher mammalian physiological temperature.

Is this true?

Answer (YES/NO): NO